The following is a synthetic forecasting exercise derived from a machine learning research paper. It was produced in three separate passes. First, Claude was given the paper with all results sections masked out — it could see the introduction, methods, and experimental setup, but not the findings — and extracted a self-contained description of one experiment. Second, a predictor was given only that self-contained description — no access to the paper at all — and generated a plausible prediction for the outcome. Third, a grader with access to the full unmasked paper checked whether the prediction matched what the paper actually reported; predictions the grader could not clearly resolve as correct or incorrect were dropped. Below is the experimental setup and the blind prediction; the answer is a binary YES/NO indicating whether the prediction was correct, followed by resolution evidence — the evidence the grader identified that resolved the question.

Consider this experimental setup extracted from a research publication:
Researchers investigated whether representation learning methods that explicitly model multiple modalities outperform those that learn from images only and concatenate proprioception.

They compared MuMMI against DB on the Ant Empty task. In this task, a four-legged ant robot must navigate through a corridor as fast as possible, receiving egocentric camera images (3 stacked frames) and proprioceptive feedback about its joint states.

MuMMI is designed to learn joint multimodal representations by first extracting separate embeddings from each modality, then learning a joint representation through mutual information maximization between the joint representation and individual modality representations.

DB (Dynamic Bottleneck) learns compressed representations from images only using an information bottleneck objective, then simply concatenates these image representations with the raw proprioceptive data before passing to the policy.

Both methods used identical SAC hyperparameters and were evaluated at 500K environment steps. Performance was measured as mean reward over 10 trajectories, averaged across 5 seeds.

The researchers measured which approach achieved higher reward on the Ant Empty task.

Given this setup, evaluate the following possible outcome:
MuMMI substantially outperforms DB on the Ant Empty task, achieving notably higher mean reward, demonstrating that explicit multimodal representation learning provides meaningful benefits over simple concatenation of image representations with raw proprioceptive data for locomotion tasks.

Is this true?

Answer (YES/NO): NO